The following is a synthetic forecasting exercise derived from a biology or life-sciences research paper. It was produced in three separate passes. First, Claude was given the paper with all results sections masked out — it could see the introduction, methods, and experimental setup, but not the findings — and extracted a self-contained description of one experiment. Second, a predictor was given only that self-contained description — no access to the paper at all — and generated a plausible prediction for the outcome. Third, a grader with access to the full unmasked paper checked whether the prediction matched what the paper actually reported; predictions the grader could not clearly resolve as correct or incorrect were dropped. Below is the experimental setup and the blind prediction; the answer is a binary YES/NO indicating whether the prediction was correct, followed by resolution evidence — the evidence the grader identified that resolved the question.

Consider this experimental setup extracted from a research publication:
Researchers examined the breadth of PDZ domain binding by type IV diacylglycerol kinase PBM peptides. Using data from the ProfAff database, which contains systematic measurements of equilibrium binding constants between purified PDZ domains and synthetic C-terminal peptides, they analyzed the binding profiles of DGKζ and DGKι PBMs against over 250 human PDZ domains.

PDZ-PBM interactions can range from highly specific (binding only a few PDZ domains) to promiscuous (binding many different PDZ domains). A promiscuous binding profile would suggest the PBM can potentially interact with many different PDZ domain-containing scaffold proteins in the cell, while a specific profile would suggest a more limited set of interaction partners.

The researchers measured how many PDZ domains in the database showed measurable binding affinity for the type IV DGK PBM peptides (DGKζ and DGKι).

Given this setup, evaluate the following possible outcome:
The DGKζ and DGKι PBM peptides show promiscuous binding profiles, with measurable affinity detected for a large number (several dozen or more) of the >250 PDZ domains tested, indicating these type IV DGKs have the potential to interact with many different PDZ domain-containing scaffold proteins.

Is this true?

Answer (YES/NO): YES